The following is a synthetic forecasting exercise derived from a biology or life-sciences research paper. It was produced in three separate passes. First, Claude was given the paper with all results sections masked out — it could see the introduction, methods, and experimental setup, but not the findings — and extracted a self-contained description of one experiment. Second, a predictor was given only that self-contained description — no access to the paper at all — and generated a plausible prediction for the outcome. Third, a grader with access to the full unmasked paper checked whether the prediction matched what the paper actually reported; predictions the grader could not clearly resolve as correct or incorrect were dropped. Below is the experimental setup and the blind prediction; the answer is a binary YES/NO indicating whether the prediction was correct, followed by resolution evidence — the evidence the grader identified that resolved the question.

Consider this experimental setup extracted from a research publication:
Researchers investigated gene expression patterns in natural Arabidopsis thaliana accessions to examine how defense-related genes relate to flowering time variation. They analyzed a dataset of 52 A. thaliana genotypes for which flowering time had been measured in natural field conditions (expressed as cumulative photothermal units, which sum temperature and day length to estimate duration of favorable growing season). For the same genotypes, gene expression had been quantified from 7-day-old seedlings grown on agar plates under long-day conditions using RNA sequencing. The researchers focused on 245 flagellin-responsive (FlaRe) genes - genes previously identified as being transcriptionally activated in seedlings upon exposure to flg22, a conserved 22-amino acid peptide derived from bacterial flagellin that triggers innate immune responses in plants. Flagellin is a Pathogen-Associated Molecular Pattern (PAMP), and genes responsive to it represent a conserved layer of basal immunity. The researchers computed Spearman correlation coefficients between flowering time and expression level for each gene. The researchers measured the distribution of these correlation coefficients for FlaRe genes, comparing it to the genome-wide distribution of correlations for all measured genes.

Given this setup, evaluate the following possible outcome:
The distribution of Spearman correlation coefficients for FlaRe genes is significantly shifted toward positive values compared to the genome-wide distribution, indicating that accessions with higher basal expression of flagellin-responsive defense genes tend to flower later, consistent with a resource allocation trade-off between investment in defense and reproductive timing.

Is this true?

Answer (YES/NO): YES